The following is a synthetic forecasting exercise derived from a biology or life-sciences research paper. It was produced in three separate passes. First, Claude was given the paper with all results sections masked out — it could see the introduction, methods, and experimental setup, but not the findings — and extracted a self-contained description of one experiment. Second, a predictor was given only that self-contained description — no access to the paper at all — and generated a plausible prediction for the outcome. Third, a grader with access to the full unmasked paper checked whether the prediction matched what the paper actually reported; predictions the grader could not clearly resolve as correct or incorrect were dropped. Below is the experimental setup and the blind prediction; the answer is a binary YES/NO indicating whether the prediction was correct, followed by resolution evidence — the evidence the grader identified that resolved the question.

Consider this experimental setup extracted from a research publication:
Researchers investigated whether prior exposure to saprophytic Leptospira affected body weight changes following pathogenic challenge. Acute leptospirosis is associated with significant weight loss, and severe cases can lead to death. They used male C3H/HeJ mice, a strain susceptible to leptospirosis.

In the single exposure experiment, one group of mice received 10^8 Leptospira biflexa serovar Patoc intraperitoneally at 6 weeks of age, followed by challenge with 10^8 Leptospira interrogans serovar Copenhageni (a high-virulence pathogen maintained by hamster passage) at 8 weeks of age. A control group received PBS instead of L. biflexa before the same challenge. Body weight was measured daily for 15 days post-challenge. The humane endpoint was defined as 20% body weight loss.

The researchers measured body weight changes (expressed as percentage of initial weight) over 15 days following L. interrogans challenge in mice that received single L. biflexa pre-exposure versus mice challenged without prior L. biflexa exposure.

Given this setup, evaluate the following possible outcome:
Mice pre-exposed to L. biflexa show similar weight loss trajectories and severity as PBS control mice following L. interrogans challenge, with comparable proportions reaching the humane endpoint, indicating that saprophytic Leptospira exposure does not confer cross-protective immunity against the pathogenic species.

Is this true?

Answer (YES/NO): NO